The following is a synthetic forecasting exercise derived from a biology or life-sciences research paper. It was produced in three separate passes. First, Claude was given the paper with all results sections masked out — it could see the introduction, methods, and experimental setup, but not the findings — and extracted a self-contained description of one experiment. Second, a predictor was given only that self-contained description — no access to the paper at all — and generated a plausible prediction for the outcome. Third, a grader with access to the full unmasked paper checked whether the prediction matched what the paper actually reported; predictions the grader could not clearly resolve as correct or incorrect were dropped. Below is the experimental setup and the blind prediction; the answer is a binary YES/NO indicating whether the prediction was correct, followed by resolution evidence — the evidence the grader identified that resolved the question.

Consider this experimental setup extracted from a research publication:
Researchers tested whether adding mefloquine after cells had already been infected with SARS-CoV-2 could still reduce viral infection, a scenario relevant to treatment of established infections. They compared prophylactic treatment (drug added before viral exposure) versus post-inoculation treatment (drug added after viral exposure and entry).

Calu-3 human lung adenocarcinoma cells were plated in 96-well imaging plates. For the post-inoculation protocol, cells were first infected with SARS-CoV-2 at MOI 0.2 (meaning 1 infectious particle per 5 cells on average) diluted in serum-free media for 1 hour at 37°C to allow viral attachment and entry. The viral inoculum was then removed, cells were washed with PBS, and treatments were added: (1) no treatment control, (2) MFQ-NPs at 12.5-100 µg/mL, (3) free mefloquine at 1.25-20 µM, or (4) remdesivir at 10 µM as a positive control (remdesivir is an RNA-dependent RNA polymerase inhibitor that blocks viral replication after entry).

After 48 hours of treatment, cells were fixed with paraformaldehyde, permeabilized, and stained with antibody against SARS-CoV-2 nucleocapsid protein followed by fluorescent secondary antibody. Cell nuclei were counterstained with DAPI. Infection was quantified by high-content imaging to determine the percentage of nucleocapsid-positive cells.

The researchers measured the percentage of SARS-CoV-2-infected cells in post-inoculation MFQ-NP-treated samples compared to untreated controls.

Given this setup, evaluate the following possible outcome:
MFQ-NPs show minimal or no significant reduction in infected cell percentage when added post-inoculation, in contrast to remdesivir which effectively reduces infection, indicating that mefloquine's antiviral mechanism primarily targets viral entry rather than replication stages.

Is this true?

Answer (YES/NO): NO